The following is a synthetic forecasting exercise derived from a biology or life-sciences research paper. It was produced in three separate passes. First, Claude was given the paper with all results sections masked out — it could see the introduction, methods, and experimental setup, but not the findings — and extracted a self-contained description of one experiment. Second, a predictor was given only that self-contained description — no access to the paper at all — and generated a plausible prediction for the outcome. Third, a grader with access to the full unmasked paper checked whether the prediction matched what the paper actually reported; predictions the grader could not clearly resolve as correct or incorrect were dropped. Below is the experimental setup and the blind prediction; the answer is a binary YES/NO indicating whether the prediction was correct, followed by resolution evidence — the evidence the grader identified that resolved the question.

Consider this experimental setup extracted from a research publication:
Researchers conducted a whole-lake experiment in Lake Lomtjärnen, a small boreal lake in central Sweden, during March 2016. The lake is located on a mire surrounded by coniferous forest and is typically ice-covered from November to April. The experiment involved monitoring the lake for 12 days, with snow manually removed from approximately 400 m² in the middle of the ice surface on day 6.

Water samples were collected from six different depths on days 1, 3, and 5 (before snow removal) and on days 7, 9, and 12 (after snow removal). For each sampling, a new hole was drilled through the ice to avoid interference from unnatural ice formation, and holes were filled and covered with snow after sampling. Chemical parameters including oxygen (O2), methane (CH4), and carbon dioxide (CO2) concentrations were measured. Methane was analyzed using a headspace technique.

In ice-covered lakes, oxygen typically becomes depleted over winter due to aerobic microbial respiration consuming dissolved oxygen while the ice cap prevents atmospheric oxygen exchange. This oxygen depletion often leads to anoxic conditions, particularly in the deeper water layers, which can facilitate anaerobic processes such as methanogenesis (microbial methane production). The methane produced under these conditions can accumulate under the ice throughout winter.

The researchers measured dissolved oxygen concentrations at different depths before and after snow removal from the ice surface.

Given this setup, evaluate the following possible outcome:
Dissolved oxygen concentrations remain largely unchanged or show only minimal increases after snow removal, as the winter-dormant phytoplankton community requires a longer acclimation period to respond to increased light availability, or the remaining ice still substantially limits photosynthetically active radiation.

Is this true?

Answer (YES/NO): NO